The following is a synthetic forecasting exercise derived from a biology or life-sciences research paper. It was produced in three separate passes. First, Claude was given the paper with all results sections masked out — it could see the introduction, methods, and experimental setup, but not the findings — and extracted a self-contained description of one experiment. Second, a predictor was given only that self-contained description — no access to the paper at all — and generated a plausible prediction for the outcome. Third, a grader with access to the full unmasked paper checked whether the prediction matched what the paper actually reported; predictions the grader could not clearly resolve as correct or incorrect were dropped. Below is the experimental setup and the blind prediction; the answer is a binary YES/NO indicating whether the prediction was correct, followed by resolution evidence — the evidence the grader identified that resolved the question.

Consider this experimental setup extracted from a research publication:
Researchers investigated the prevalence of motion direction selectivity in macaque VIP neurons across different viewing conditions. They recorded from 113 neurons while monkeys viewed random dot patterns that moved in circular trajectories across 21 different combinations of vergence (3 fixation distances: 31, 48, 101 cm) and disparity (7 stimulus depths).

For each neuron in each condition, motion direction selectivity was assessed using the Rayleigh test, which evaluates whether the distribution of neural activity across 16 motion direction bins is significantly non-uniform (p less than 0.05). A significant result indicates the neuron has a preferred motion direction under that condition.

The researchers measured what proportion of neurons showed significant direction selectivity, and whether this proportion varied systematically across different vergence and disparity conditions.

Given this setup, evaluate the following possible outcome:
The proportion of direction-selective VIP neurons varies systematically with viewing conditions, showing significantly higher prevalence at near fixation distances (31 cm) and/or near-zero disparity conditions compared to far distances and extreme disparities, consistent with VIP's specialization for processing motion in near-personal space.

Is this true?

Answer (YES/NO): NO